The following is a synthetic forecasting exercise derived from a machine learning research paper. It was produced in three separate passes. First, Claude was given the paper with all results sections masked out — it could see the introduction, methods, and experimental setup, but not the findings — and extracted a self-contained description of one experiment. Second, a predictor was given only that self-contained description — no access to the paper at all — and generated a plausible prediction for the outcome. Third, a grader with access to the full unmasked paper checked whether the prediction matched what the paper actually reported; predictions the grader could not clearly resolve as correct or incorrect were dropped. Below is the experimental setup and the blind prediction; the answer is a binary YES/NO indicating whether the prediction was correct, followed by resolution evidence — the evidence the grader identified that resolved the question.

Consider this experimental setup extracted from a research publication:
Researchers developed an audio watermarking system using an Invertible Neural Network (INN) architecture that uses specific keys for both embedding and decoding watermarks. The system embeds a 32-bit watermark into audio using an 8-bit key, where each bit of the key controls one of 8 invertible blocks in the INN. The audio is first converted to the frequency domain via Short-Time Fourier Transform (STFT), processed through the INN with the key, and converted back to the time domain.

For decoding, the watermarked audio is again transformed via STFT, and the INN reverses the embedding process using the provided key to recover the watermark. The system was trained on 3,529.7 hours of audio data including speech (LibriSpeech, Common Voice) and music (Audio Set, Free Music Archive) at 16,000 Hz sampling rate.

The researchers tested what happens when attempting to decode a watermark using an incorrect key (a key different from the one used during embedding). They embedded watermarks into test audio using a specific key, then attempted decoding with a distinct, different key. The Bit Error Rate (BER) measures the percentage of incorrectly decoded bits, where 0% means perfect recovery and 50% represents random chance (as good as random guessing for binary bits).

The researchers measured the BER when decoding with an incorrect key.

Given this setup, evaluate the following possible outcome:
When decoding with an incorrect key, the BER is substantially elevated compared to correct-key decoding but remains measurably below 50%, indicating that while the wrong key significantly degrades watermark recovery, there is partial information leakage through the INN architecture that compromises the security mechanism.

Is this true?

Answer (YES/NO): NO